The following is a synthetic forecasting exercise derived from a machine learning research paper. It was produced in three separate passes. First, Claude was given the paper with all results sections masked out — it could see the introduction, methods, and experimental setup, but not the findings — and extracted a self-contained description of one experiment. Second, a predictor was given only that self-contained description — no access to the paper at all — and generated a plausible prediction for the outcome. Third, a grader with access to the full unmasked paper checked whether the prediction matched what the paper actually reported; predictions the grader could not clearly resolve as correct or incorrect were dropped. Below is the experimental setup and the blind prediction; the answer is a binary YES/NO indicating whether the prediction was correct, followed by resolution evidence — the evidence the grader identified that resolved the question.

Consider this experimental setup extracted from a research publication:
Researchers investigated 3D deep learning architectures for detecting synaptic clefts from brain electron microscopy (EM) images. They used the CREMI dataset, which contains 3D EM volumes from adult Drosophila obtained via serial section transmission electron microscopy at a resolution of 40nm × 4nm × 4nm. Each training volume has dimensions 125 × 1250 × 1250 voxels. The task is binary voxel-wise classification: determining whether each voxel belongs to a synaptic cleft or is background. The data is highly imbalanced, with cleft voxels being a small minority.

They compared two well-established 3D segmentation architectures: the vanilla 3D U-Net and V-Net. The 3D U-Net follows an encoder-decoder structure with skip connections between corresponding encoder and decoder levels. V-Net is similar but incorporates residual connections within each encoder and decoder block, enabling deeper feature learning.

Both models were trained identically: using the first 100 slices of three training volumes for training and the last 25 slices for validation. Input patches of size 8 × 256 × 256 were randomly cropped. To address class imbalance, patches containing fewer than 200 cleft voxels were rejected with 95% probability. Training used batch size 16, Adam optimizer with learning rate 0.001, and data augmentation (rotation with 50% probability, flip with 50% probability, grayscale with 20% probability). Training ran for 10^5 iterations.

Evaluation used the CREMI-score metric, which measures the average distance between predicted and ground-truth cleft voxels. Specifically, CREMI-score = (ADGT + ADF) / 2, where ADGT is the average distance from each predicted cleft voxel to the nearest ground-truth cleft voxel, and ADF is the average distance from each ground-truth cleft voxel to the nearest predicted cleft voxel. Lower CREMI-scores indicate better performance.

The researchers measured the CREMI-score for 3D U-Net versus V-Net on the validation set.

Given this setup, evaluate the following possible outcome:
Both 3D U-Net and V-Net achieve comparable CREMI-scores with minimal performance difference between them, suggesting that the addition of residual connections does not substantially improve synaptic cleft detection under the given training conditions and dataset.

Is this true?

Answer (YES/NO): NO